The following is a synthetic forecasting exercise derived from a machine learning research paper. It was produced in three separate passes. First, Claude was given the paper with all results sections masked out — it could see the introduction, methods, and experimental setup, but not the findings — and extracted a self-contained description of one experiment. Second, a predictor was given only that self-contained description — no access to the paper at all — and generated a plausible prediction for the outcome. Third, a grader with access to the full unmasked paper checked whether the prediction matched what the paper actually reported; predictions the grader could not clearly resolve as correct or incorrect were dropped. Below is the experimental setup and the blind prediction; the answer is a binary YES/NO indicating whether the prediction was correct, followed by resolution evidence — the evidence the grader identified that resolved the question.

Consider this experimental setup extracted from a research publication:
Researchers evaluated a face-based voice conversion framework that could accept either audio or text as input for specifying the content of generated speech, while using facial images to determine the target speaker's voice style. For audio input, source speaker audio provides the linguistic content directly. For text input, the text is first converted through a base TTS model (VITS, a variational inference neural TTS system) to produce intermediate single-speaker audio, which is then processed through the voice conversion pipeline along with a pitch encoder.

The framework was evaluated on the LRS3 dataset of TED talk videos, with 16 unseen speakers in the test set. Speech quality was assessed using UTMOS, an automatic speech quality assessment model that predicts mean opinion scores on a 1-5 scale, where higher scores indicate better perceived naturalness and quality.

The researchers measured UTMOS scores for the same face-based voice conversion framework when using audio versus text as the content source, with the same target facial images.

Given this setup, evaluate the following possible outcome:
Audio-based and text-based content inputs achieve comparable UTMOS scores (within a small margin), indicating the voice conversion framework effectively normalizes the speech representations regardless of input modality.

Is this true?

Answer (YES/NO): NO